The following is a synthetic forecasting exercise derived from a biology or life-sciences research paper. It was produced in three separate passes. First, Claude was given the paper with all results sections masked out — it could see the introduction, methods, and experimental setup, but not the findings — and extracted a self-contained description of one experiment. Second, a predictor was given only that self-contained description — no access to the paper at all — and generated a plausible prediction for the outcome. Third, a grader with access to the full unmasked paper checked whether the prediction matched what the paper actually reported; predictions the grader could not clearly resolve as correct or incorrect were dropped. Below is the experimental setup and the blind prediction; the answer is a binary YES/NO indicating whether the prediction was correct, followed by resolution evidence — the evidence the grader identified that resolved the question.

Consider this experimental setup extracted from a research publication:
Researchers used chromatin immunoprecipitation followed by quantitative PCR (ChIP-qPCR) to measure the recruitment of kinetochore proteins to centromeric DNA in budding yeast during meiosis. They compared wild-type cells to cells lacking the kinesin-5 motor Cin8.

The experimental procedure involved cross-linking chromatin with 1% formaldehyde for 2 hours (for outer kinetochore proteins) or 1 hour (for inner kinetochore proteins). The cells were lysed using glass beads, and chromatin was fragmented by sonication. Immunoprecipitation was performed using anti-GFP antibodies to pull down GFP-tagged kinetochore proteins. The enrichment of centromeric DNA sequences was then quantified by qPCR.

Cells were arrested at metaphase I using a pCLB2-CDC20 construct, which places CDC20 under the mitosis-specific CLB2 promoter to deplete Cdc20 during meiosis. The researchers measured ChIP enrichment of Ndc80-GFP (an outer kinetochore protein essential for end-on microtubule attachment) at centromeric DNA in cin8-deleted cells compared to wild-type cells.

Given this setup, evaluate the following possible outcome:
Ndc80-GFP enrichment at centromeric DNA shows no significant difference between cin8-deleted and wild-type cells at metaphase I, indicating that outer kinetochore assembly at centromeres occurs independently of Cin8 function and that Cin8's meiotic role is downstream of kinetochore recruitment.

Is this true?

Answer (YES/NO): NO